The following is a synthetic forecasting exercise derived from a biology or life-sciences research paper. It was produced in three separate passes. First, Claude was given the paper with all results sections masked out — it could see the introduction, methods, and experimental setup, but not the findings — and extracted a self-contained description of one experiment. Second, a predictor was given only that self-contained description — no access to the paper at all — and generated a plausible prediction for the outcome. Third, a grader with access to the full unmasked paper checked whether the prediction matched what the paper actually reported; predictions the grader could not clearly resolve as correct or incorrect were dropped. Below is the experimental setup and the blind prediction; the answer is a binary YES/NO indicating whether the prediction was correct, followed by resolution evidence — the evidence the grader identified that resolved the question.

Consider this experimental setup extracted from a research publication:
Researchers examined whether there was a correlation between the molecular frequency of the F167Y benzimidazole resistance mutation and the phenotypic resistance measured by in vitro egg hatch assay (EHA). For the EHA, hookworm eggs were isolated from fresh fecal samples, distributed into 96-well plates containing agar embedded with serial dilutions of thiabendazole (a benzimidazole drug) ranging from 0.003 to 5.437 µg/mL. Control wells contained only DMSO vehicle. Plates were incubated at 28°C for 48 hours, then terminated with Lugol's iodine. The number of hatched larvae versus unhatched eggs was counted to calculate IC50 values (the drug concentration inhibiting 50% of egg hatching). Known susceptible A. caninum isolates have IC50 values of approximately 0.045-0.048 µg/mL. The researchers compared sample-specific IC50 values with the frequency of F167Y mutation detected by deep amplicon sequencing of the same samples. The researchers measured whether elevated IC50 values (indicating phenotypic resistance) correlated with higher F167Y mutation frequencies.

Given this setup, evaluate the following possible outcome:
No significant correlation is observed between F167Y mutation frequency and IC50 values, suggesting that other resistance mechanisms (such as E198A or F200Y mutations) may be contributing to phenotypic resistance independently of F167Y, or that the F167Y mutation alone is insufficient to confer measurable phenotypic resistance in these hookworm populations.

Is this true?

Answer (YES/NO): NO